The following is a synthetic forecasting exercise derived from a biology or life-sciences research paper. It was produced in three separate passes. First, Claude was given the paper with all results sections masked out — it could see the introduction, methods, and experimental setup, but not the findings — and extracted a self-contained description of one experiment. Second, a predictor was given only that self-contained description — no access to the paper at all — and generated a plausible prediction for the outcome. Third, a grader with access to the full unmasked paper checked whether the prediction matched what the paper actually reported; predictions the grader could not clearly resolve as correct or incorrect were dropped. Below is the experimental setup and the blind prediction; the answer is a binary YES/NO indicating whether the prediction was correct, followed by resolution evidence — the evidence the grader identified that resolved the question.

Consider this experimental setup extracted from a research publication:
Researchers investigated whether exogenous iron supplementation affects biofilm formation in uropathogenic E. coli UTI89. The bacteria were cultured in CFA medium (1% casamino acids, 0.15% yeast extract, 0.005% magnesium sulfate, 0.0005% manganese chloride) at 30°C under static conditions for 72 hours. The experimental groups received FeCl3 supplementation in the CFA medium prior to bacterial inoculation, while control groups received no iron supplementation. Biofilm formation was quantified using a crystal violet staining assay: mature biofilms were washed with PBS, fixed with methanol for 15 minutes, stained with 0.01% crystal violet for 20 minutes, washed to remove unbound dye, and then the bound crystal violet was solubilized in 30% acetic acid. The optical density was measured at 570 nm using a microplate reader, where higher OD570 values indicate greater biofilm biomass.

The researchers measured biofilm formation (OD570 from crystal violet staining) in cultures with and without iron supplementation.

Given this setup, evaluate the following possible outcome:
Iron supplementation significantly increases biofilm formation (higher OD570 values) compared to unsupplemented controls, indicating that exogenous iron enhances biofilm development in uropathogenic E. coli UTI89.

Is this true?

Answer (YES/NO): NO